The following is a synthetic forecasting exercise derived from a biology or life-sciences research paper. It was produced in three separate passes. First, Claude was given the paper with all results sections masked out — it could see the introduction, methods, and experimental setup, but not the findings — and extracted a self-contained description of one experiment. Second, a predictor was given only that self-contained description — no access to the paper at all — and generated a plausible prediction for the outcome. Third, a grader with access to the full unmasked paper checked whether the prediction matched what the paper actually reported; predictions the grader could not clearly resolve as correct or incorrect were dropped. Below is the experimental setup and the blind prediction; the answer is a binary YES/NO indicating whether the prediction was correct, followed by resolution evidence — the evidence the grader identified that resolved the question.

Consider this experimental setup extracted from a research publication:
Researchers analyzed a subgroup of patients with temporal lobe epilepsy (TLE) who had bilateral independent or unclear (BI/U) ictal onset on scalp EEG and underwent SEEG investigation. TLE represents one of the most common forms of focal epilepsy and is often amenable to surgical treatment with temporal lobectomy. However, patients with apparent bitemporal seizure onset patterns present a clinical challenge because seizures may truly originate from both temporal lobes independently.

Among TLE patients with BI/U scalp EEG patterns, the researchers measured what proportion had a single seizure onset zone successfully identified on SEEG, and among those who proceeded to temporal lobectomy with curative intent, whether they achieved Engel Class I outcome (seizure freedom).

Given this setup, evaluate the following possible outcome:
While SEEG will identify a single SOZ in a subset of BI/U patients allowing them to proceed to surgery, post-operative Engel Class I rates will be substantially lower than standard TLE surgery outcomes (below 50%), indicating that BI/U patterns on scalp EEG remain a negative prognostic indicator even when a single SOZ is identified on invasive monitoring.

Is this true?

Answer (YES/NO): YES